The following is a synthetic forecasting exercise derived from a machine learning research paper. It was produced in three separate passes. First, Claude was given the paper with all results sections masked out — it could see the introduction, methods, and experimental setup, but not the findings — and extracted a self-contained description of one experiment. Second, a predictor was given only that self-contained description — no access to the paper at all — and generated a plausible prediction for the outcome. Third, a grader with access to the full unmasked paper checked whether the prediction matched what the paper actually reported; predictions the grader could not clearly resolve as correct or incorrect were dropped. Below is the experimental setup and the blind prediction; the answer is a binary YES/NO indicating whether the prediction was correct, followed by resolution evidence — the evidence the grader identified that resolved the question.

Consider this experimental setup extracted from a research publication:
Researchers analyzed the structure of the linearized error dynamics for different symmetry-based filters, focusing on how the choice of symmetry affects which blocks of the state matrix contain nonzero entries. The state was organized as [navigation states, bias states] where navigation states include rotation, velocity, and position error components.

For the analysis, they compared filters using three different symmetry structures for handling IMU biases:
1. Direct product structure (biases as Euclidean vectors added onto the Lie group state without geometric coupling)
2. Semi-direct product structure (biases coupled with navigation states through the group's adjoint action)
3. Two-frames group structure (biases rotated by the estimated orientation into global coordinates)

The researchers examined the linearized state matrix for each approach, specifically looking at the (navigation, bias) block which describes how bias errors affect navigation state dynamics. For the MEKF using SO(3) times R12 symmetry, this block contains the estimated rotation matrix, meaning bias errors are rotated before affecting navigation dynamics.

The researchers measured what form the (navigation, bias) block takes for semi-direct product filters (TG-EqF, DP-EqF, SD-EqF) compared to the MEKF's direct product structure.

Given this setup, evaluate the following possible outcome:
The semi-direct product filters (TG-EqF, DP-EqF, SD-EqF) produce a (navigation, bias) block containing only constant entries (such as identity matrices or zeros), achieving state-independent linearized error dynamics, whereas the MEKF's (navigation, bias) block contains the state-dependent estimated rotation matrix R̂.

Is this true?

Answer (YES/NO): NO